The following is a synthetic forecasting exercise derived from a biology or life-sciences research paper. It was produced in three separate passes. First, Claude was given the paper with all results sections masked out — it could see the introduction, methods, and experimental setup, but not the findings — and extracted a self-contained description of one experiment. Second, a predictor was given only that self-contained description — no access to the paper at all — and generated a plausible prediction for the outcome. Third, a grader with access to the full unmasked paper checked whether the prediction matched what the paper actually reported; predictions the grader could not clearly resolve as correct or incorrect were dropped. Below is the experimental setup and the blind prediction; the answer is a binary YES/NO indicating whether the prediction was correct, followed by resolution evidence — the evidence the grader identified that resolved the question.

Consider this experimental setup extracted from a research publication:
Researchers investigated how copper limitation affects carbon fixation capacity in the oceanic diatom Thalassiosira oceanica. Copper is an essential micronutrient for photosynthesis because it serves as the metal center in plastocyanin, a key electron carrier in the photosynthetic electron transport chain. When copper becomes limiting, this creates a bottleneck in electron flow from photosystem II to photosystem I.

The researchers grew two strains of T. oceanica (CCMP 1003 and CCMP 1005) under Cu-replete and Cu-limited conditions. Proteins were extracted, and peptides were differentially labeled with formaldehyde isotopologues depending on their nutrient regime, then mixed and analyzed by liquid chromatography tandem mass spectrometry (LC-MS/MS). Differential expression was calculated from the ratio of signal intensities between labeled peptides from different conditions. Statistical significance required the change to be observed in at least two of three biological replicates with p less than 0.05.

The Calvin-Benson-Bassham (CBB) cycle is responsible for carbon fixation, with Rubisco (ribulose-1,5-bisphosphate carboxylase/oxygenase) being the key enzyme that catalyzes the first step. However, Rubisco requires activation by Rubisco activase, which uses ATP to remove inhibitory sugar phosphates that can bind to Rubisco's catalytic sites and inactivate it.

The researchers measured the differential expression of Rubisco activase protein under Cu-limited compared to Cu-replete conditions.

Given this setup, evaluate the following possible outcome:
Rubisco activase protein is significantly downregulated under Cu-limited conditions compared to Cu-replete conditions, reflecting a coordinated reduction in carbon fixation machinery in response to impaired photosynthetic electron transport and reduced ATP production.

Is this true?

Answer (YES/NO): YES